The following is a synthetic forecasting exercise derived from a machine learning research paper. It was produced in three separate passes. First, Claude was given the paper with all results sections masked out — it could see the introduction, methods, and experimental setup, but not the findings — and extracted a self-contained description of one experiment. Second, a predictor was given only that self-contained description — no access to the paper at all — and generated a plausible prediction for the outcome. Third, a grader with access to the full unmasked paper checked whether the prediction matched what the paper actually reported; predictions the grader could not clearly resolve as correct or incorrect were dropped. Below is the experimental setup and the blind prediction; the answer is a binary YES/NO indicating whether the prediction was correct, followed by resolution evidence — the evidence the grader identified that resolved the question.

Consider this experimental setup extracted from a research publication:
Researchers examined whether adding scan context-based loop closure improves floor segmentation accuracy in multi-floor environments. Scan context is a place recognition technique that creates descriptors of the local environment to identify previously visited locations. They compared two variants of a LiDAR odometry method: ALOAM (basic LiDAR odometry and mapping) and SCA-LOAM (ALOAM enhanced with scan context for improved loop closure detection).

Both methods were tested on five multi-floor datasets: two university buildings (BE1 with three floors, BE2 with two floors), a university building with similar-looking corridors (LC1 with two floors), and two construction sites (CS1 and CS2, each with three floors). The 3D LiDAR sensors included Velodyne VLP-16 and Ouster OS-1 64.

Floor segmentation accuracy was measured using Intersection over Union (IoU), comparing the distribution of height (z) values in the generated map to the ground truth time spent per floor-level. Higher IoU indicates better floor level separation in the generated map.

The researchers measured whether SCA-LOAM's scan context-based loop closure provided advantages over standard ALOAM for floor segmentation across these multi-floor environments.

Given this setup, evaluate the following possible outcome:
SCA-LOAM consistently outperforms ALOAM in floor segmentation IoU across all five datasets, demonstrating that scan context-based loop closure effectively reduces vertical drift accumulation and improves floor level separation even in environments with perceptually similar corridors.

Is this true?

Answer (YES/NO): NO